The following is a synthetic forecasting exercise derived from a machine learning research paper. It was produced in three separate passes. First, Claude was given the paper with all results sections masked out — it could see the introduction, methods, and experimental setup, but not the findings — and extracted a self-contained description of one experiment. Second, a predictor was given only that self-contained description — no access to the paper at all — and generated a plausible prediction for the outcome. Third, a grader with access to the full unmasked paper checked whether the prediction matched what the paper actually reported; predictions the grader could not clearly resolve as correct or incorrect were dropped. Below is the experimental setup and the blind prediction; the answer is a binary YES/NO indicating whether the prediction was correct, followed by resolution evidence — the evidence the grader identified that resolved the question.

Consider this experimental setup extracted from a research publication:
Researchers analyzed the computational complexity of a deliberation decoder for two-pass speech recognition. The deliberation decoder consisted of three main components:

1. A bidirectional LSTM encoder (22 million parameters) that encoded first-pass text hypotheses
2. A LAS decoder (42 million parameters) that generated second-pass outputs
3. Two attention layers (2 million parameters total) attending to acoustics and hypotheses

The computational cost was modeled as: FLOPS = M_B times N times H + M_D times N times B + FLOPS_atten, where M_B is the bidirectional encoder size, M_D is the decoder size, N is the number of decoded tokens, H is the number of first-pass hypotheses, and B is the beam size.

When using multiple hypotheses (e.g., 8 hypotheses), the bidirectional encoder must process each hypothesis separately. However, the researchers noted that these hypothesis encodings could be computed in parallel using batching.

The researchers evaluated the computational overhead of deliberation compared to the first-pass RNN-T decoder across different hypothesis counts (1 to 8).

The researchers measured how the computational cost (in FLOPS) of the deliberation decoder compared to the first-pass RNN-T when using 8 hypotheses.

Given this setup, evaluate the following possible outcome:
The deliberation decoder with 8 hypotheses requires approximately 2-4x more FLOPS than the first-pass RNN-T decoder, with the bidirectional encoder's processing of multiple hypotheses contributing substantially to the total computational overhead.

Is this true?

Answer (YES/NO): YES